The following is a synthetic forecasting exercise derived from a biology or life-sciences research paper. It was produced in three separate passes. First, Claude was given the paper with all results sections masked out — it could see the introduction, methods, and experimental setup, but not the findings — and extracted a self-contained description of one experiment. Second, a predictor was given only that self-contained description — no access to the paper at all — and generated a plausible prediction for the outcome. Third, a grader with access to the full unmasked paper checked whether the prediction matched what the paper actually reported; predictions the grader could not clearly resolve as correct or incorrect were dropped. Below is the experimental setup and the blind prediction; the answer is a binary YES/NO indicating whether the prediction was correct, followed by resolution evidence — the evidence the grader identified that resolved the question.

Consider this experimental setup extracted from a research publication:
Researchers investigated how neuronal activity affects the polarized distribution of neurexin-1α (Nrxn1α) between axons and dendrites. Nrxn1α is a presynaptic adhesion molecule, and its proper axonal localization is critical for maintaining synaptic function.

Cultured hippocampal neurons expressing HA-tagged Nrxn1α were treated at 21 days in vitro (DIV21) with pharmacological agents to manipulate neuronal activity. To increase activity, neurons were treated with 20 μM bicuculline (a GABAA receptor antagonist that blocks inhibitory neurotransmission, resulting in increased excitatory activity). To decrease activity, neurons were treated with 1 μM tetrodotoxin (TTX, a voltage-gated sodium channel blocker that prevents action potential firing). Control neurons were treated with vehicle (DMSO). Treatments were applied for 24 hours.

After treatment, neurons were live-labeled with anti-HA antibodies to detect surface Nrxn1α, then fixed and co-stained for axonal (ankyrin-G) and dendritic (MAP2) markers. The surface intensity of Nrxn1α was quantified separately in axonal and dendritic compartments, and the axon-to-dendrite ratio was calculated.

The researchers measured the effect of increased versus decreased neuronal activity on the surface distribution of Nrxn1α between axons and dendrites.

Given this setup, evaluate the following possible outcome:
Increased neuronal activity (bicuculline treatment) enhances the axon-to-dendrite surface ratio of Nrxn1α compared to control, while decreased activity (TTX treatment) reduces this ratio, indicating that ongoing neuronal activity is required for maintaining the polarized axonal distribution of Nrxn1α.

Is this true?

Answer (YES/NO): NO